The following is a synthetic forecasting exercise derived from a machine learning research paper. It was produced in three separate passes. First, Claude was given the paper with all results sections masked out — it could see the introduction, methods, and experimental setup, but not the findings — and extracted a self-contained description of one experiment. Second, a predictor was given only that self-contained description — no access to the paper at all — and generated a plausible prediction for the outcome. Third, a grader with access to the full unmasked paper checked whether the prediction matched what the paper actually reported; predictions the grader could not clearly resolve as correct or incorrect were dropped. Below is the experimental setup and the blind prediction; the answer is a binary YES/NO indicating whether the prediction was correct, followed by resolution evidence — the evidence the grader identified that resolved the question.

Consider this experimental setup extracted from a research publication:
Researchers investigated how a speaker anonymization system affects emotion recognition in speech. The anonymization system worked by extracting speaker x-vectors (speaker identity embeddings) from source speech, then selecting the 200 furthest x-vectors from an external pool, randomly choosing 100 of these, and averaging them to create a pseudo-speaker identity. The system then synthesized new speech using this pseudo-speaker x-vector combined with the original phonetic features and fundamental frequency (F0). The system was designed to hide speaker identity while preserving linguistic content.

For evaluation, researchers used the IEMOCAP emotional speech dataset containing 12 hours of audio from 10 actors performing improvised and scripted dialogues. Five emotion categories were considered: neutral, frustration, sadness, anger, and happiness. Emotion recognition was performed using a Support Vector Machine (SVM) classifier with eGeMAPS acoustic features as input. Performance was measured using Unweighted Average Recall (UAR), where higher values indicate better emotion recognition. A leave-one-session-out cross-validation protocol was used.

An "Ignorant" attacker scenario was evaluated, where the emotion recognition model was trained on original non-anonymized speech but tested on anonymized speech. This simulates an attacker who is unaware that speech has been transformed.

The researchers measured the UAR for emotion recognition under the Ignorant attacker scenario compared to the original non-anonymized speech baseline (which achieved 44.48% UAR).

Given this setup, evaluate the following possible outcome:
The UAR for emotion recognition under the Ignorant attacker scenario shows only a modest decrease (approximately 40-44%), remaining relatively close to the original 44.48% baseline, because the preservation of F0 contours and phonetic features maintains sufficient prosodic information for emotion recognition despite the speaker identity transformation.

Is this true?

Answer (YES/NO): NO